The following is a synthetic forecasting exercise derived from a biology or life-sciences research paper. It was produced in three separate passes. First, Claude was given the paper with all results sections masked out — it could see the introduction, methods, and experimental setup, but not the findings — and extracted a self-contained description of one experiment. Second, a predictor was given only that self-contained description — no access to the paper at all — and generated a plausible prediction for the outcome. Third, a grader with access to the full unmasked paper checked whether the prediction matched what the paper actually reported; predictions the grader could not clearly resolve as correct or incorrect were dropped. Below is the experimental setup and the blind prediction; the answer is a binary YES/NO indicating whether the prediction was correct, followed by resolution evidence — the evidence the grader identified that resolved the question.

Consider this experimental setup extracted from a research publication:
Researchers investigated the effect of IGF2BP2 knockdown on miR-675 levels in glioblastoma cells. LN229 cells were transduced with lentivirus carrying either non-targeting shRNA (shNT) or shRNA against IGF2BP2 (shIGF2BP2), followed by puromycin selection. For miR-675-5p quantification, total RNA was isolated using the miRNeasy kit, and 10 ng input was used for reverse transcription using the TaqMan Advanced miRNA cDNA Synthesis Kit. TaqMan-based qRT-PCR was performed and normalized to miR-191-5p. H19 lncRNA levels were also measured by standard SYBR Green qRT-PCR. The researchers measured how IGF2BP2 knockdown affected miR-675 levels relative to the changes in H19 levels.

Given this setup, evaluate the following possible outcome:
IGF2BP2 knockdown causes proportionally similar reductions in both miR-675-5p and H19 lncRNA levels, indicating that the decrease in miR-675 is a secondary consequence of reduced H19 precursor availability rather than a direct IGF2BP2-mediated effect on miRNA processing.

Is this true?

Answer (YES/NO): YES